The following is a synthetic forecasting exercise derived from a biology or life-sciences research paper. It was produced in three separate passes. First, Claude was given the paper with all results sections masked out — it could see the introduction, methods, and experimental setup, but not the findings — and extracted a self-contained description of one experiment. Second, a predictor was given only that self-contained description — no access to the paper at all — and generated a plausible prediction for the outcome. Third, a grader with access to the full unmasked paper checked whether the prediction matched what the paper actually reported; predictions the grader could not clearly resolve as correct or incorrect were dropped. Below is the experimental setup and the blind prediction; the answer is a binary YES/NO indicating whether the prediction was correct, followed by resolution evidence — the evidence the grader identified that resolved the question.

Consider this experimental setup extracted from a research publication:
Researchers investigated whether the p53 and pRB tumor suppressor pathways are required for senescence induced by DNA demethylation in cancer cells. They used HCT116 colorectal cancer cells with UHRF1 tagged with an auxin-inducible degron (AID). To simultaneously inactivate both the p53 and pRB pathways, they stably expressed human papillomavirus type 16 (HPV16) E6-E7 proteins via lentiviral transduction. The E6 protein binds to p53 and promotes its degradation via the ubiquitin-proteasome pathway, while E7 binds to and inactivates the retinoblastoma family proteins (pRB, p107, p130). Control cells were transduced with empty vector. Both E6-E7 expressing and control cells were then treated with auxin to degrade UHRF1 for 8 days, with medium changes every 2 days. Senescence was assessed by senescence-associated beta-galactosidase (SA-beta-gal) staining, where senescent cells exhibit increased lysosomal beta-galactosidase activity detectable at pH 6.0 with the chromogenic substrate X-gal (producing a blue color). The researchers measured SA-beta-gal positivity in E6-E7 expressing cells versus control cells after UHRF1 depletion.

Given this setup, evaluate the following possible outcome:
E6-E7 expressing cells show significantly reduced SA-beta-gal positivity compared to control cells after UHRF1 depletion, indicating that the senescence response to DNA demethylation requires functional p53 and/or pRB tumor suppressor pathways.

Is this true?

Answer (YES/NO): NO